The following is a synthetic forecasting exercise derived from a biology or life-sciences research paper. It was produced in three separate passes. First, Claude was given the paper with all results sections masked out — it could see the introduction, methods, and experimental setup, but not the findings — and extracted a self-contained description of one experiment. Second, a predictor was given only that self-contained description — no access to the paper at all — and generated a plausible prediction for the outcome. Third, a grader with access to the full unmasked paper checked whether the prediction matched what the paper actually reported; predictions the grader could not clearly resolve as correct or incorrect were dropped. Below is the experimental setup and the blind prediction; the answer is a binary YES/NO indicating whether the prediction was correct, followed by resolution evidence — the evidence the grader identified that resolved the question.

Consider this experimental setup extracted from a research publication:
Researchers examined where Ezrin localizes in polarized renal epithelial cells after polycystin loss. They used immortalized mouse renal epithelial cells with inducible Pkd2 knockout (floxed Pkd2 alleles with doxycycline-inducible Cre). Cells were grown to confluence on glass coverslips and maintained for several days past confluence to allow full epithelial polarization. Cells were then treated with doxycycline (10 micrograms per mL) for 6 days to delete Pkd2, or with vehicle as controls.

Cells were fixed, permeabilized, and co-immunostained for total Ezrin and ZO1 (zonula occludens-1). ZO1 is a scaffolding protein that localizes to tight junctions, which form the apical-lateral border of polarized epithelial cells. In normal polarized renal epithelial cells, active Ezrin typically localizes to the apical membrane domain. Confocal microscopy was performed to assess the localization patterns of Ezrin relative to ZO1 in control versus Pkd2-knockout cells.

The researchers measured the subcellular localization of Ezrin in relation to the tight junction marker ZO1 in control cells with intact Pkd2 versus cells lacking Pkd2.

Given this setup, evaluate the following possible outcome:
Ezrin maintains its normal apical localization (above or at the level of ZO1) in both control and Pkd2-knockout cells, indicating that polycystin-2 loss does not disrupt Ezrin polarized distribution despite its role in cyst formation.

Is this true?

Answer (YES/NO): NO